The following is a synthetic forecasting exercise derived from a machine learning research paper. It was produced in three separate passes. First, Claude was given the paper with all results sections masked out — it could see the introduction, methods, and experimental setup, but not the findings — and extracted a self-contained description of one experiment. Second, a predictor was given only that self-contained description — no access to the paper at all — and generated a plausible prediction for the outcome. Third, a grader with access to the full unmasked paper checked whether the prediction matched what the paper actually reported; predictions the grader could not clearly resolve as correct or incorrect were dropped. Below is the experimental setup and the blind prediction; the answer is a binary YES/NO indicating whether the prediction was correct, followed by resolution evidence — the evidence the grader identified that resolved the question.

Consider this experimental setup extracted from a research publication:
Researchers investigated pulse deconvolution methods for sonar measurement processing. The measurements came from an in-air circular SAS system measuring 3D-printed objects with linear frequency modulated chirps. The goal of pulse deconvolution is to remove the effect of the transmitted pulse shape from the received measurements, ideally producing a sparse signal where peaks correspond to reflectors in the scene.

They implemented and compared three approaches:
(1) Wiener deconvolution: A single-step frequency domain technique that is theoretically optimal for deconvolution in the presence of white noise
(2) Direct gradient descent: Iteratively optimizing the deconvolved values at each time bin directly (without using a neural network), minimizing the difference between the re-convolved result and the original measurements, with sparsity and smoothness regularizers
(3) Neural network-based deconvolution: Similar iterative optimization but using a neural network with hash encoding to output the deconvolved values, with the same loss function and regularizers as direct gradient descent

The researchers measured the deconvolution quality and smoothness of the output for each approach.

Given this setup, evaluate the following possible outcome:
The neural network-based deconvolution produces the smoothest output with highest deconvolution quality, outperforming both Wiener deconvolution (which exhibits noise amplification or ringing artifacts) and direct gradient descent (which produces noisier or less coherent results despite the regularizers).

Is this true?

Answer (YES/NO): NO